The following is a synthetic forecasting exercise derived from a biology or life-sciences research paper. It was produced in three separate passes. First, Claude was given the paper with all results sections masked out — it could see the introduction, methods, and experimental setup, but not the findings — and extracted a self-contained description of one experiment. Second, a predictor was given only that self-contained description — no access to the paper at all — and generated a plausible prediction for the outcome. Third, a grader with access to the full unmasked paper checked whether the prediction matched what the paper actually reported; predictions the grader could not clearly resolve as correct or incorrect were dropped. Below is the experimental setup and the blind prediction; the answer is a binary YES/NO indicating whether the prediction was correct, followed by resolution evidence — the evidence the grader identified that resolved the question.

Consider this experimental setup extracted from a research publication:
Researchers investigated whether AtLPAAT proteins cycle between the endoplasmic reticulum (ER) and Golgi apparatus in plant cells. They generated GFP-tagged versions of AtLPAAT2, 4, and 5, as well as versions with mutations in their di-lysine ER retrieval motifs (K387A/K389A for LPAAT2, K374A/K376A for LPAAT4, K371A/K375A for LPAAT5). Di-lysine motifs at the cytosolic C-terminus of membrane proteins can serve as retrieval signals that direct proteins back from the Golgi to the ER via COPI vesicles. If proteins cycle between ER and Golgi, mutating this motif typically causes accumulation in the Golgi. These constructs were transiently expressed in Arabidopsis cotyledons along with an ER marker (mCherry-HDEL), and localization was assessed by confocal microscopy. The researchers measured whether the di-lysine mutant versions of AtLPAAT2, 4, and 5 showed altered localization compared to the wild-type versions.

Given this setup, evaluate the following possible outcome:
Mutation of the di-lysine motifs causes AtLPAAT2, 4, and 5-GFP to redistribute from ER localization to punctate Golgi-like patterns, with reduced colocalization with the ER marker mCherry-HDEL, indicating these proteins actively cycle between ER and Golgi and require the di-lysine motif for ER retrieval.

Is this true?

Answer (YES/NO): NO